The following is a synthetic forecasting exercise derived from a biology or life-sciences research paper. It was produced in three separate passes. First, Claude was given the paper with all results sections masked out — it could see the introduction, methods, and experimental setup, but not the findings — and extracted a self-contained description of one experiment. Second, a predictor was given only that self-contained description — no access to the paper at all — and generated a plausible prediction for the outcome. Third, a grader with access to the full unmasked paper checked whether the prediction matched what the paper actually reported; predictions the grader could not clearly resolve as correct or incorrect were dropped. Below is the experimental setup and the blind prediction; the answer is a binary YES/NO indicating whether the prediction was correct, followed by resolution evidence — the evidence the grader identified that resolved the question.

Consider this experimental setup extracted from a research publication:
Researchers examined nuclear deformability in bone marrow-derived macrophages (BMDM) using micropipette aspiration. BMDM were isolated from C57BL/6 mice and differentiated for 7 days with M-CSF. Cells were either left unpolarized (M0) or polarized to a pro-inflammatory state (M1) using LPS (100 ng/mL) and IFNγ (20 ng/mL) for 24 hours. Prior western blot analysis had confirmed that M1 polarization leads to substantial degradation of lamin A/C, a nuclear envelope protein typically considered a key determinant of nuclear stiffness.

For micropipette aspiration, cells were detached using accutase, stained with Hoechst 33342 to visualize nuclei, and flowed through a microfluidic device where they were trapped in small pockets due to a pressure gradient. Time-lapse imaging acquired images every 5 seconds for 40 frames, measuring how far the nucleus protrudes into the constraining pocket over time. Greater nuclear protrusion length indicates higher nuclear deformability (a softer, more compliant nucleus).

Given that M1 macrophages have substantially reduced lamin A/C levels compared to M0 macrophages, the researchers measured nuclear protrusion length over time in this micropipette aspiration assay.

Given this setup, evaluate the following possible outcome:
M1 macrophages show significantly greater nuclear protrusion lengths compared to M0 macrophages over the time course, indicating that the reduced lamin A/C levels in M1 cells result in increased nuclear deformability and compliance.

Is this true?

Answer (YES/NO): NO